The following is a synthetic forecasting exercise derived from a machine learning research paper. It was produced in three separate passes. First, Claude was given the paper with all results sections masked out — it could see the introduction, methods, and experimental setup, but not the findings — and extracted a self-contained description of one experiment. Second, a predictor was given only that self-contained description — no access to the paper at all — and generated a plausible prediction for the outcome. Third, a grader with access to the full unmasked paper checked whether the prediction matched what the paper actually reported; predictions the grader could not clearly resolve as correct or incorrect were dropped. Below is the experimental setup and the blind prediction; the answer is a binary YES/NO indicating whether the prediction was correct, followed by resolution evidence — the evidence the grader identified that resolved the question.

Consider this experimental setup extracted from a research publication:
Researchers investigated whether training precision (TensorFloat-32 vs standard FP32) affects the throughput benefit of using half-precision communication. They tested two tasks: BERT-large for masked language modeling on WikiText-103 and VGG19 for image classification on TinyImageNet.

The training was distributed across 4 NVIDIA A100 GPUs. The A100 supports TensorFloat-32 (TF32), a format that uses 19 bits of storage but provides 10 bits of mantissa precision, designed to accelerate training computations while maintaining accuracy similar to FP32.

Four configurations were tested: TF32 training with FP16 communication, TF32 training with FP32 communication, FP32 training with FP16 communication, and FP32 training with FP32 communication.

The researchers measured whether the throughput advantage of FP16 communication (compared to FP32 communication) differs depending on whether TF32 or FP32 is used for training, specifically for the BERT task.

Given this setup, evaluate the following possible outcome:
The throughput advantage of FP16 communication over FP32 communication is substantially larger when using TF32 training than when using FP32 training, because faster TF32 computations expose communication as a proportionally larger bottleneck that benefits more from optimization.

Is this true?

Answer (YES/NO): NO